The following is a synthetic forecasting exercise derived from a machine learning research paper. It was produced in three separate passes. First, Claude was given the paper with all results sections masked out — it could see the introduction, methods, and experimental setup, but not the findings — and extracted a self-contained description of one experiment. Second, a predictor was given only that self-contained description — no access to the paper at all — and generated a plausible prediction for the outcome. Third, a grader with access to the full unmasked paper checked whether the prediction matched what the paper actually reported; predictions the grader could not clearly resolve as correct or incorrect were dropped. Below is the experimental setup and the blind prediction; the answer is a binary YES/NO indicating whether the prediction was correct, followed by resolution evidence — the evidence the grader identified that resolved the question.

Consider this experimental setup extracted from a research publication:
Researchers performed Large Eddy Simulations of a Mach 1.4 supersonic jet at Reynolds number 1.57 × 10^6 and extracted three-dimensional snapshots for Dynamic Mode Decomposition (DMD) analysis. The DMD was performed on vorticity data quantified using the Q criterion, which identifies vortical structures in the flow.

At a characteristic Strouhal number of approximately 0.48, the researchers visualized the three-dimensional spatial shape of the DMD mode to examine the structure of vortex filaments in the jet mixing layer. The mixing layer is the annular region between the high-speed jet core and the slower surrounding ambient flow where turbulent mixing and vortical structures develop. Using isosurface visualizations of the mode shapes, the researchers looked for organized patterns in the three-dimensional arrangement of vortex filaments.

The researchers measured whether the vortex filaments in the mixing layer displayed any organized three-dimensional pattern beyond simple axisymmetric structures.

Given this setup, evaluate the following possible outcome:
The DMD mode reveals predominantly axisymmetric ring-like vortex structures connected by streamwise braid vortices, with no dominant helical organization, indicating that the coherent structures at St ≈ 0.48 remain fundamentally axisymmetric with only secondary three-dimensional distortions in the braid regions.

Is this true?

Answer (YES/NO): NO